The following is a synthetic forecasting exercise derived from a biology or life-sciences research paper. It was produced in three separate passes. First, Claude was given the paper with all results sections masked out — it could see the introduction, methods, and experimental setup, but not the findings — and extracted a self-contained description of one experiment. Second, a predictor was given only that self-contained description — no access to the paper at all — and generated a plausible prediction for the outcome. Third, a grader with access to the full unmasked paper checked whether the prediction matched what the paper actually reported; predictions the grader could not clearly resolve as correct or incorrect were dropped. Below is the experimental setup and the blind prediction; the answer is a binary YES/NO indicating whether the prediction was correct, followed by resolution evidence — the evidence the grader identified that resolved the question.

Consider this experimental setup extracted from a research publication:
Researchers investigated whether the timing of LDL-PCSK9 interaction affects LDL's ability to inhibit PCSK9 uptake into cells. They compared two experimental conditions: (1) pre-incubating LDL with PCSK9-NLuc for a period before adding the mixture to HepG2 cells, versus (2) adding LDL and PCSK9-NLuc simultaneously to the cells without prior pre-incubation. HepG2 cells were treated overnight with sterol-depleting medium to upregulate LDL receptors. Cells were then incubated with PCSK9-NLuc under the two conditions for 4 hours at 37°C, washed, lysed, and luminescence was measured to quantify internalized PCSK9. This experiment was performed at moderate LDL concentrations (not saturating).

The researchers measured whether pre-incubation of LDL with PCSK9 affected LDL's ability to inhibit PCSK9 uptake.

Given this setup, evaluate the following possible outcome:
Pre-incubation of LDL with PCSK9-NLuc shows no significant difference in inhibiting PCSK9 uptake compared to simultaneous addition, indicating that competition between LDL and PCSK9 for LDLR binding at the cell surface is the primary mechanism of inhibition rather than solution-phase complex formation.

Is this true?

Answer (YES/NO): NO